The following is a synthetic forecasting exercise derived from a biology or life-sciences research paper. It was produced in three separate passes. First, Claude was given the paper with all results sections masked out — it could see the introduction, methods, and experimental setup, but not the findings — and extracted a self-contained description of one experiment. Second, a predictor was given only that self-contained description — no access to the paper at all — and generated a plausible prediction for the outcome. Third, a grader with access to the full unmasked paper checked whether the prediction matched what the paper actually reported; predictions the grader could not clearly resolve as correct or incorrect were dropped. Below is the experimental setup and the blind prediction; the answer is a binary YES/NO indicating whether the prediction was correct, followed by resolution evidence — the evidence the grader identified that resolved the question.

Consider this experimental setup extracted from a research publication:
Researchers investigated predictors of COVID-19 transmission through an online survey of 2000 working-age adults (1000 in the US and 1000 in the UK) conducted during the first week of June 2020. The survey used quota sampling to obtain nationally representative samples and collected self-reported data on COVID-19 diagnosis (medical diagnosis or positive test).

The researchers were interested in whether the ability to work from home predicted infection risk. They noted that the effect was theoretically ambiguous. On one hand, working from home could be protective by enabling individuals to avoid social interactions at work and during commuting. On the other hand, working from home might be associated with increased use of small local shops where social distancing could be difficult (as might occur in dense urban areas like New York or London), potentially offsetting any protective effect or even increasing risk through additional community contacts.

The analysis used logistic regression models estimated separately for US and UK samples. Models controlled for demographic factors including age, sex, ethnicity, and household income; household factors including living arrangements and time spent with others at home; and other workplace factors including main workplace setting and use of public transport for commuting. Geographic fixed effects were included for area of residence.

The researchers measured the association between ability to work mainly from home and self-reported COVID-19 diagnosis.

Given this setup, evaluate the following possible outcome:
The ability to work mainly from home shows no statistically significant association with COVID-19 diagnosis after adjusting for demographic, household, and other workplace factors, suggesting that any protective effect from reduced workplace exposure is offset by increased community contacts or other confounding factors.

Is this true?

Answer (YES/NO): YES